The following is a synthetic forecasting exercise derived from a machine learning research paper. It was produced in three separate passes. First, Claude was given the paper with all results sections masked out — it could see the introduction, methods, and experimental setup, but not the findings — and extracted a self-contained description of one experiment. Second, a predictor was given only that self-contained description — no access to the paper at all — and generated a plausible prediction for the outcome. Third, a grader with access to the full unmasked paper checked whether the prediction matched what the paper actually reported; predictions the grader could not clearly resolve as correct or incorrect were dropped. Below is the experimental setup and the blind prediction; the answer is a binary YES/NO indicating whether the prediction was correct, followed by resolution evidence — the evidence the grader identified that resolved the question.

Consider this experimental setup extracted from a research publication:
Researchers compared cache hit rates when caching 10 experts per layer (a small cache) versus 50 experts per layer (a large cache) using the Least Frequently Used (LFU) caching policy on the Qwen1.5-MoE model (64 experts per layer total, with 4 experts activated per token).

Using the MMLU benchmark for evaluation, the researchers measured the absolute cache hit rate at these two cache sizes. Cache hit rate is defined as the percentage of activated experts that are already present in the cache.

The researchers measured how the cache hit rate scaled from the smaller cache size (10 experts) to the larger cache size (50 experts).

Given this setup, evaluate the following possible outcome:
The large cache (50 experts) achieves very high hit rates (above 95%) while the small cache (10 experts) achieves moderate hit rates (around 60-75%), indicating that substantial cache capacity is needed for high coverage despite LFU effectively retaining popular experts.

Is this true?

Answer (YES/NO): NO